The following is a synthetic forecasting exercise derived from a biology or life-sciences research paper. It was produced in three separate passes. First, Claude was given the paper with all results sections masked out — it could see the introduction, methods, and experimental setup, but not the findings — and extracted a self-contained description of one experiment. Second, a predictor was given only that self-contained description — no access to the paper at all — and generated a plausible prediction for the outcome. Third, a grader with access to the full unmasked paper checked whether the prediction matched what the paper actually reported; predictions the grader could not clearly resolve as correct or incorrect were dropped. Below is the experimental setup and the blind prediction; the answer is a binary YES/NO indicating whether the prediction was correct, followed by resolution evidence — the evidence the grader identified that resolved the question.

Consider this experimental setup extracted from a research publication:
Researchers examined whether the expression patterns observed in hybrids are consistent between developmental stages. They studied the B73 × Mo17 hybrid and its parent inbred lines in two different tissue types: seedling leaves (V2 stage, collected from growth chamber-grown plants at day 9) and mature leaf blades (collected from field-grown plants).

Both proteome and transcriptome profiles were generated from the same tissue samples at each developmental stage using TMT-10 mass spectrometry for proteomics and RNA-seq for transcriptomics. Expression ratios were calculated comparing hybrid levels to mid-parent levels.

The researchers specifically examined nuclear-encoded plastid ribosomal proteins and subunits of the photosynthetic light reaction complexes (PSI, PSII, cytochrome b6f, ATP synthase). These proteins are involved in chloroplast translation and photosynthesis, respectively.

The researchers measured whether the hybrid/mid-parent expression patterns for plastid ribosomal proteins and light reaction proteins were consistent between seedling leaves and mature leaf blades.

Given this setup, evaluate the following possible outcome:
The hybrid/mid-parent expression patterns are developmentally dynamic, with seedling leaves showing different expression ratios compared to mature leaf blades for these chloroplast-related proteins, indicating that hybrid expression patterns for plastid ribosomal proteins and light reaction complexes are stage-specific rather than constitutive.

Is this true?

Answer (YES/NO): NO